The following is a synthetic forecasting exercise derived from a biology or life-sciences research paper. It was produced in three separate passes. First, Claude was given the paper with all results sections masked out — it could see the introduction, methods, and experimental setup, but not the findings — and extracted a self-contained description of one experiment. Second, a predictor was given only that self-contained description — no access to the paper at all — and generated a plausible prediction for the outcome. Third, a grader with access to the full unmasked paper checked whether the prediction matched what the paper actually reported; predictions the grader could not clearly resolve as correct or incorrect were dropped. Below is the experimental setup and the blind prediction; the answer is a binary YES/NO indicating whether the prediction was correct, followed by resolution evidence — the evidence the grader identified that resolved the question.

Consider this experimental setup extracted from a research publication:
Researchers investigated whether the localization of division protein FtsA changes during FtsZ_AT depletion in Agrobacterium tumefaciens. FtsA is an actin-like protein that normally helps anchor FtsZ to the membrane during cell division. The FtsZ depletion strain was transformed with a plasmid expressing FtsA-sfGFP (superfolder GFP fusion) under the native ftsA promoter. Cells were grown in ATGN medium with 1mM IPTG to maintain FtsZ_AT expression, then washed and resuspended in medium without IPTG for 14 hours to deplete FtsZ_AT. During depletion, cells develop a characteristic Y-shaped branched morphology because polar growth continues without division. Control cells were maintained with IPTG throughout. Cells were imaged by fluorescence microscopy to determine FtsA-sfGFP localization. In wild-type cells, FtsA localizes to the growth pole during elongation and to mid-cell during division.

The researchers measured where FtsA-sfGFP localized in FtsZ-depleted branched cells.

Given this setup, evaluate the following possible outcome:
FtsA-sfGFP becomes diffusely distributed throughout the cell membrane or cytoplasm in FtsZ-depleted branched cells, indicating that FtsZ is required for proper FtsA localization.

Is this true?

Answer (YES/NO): NO